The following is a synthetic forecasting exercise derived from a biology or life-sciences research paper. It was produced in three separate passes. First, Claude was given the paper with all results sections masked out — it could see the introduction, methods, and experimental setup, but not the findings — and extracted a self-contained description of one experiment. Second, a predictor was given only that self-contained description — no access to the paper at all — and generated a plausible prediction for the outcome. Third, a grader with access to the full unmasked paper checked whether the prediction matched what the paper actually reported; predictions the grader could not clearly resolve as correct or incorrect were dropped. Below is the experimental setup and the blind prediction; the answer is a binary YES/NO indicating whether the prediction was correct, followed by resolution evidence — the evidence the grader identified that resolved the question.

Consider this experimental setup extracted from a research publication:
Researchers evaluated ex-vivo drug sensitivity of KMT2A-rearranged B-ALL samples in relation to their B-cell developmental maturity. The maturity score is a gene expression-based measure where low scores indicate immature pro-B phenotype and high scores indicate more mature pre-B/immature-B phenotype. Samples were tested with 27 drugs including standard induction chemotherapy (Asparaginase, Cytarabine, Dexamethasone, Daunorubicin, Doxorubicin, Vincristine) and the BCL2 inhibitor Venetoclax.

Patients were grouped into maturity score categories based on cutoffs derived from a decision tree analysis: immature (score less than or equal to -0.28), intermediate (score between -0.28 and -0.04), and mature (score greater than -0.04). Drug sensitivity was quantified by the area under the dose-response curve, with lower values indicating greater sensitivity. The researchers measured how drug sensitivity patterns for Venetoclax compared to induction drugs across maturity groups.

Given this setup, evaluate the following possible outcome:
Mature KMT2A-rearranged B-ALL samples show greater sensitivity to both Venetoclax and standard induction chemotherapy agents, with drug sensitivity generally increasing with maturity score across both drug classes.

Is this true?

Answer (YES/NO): NO